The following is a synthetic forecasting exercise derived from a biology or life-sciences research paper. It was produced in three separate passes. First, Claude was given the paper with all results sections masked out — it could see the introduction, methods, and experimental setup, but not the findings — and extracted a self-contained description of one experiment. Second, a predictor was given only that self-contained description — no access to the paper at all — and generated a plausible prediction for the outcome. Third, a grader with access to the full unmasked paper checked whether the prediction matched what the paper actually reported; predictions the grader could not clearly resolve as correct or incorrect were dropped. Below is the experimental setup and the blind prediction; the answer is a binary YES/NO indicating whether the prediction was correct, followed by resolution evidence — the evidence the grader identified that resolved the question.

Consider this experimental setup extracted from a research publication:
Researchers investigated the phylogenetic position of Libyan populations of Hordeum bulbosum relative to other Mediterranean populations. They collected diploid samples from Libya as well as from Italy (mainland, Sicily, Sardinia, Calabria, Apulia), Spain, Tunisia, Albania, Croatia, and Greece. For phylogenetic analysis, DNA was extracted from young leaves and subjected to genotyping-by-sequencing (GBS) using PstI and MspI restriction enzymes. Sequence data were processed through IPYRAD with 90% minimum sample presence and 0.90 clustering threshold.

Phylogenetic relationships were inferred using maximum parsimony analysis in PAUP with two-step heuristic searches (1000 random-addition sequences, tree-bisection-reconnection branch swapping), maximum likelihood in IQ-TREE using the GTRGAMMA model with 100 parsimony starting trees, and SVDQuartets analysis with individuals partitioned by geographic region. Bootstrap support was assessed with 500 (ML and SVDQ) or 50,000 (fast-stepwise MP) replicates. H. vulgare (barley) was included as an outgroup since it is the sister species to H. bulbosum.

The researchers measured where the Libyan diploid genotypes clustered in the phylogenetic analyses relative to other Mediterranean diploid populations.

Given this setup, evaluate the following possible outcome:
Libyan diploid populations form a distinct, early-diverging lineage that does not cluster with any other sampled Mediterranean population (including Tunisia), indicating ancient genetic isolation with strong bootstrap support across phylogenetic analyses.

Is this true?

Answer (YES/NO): YES